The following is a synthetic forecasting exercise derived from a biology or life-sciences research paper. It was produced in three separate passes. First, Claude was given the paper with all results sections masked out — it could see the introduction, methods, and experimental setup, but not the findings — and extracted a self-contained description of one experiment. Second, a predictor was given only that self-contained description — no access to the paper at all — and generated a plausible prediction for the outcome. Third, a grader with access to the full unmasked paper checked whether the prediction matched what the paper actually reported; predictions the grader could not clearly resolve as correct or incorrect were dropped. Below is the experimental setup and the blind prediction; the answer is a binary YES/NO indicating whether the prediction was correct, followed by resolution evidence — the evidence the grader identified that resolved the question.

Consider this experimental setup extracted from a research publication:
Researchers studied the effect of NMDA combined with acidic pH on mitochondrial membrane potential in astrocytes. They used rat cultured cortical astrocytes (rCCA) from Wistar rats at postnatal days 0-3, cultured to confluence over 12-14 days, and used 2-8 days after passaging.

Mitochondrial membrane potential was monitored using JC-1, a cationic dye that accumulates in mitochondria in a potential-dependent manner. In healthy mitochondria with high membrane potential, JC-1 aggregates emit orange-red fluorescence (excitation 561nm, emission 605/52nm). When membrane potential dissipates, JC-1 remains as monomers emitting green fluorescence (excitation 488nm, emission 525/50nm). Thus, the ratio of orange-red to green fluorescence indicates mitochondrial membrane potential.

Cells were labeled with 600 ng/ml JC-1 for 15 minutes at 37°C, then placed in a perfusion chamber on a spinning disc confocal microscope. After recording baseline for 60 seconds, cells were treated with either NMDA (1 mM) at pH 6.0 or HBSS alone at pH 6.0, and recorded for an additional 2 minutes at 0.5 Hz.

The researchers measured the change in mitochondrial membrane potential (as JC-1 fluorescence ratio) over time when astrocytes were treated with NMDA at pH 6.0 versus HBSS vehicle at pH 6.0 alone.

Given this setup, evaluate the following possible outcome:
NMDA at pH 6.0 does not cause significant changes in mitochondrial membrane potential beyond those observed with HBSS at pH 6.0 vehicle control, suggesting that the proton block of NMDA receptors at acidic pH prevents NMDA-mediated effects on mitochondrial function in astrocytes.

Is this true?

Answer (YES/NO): NO